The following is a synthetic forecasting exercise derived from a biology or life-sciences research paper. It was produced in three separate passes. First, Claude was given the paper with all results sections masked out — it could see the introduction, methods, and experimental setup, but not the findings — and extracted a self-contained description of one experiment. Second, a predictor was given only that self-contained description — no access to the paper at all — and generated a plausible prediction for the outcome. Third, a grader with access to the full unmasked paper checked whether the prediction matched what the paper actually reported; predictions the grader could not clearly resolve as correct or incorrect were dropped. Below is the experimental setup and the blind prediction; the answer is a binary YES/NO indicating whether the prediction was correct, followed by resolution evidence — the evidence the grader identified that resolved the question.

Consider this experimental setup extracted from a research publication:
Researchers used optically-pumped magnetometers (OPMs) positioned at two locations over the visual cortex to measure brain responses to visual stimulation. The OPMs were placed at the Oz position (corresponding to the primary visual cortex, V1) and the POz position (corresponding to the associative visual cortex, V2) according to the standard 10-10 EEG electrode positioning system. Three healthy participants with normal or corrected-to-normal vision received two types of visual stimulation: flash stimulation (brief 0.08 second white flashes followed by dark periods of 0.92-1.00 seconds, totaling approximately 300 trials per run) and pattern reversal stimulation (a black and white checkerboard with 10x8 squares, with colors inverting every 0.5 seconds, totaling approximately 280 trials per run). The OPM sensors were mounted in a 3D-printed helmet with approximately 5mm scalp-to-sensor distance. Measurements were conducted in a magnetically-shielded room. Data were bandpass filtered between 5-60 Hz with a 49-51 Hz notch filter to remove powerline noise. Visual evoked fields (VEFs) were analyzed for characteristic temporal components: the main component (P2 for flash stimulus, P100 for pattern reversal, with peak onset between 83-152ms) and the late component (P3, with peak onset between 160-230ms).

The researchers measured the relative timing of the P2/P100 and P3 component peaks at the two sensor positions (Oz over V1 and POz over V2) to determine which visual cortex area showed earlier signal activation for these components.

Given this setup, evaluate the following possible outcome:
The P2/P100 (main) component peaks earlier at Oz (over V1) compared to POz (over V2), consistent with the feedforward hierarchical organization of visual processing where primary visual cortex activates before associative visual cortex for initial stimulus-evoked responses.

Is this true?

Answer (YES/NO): NO